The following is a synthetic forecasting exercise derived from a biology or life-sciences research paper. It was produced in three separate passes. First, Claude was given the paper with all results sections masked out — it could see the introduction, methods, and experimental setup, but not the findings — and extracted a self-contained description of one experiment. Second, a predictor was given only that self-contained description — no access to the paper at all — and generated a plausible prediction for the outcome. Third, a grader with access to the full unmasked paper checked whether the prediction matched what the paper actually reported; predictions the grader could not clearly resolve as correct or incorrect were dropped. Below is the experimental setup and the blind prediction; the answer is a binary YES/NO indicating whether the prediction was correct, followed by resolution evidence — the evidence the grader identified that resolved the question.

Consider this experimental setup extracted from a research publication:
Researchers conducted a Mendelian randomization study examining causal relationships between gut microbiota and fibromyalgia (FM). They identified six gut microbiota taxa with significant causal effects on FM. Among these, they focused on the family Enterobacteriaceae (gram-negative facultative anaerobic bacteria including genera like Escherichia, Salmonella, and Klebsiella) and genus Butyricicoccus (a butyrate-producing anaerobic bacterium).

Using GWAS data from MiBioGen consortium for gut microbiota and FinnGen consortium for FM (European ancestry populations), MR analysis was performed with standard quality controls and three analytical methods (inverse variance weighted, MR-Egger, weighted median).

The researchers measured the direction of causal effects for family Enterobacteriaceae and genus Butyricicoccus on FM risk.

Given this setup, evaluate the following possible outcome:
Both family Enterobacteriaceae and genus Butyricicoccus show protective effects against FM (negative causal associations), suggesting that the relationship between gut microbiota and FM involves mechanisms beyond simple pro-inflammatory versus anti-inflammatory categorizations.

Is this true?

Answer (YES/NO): YES